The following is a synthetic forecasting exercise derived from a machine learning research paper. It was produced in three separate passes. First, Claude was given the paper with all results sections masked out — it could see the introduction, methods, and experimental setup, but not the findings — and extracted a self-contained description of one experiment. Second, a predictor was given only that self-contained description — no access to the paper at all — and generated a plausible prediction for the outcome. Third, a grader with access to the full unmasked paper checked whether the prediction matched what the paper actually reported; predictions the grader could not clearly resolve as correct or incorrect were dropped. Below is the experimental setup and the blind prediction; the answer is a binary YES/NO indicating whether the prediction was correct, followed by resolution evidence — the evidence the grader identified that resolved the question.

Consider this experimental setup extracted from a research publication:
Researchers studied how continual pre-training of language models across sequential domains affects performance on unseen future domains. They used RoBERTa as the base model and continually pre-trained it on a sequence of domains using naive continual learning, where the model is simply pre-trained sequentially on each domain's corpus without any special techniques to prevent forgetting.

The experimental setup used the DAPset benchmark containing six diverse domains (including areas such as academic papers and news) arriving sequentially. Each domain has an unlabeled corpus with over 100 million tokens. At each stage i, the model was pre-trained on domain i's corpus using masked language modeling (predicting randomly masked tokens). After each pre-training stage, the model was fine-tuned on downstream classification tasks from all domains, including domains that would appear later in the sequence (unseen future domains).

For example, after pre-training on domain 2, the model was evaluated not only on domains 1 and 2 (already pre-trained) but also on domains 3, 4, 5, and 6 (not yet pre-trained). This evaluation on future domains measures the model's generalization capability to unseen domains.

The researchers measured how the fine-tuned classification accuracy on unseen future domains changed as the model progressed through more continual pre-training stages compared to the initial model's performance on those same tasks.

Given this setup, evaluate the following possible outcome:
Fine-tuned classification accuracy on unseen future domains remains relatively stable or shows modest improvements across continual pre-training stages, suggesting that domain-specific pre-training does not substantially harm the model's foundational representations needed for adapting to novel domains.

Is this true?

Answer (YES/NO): NO